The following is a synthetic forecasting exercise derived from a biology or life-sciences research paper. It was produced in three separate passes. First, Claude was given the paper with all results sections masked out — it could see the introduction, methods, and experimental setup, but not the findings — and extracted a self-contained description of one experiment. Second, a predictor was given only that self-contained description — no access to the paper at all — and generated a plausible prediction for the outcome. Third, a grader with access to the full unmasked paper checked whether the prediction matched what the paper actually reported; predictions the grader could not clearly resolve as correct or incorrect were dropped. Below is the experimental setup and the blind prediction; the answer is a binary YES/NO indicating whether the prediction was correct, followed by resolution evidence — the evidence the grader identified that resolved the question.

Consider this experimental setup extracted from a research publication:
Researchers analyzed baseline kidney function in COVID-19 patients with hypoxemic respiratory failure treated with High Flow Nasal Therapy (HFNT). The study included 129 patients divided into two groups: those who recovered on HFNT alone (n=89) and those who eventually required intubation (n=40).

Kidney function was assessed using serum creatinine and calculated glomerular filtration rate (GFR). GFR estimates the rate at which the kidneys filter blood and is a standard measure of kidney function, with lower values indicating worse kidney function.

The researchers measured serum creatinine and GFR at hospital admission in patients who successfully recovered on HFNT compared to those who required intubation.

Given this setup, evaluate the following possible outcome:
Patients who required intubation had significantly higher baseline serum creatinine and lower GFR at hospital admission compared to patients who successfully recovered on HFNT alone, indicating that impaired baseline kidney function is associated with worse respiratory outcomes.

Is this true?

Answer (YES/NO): YES